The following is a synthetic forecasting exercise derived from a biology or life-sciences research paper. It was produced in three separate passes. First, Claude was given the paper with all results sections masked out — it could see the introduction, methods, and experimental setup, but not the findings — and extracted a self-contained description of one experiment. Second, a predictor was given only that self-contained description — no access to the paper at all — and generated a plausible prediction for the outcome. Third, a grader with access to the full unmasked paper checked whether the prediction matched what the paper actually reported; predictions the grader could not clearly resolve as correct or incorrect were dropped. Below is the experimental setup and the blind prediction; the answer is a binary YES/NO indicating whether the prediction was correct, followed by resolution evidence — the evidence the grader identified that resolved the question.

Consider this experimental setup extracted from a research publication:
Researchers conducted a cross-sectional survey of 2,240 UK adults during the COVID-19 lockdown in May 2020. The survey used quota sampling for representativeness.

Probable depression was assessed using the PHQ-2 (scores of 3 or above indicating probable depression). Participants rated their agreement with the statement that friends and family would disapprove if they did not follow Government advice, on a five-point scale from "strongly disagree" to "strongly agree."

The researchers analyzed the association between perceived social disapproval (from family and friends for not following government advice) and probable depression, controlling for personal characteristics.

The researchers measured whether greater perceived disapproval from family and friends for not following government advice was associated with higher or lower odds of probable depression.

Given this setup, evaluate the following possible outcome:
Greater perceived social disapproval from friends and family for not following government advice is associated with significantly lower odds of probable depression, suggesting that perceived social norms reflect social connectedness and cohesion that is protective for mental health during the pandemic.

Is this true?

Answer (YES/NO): NO